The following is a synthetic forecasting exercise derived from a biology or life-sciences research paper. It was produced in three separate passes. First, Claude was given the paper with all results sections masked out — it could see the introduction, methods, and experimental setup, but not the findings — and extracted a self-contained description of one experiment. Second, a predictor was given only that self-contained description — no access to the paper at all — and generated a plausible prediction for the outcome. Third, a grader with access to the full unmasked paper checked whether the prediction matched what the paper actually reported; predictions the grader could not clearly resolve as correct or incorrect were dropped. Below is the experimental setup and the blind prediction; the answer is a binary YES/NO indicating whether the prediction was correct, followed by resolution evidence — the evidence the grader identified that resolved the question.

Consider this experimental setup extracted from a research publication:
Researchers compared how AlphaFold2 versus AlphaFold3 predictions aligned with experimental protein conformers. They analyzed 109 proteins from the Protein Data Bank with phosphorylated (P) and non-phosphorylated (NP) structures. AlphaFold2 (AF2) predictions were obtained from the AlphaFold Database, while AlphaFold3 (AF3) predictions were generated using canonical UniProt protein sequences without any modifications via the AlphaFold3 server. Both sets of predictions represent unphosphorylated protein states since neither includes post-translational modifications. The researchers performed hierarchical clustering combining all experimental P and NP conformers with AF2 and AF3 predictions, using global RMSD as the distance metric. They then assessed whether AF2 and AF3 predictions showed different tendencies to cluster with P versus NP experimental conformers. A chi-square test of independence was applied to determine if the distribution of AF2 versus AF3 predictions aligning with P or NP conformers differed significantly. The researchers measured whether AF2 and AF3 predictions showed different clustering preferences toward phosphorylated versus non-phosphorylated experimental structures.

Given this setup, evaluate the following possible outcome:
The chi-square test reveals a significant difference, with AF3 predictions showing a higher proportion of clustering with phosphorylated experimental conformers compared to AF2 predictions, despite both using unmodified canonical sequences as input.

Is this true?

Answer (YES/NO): NO